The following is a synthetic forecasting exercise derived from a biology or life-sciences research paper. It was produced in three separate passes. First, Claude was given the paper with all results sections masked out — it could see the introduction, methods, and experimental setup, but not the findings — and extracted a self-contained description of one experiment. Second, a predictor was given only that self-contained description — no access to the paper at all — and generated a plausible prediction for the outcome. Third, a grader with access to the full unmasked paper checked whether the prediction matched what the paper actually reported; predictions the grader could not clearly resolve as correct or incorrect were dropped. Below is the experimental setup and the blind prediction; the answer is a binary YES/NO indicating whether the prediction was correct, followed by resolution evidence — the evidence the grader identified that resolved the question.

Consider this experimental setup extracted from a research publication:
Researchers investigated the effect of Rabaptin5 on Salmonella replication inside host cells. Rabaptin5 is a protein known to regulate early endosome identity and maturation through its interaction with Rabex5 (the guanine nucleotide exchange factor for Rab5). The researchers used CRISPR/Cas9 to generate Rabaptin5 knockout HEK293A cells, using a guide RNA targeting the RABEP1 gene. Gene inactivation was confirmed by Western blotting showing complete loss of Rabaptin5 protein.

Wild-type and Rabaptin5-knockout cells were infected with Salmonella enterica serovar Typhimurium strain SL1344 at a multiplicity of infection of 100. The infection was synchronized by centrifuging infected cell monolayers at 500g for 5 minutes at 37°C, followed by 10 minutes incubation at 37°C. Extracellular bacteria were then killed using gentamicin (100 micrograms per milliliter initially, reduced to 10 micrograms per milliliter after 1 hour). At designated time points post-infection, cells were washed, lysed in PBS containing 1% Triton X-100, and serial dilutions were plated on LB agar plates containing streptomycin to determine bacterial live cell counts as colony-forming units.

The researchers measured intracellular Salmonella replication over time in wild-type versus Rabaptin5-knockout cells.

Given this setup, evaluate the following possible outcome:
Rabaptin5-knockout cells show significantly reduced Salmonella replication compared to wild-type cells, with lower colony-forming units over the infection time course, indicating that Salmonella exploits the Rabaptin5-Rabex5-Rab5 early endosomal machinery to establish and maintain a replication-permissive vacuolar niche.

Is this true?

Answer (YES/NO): NO